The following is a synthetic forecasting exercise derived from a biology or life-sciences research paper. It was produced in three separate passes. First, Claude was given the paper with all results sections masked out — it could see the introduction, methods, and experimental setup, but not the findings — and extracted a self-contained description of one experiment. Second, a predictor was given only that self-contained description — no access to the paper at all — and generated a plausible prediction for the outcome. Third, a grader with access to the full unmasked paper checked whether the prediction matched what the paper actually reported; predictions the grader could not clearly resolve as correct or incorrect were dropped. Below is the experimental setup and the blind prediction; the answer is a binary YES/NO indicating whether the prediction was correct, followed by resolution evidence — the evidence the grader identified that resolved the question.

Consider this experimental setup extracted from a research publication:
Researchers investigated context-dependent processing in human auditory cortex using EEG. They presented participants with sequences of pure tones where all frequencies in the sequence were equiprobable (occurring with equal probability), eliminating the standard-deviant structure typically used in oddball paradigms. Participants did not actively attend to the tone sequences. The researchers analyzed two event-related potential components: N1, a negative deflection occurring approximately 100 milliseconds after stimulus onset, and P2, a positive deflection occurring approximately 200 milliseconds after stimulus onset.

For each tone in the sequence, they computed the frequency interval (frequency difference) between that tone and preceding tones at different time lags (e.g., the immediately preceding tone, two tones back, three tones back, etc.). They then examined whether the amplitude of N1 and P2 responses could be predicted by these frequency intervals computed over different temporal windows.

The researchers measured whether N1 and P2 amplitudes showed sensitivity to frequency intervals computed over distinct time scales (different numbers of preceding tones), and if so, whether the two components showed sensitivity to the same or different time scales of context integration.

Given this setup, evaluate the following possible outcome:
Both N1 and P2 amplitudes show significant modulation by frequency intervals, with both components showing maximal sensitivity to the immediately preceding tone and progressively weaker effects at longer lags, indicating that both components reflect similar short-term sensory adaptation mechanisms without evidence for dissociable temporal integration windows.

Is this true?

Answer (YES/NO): NO